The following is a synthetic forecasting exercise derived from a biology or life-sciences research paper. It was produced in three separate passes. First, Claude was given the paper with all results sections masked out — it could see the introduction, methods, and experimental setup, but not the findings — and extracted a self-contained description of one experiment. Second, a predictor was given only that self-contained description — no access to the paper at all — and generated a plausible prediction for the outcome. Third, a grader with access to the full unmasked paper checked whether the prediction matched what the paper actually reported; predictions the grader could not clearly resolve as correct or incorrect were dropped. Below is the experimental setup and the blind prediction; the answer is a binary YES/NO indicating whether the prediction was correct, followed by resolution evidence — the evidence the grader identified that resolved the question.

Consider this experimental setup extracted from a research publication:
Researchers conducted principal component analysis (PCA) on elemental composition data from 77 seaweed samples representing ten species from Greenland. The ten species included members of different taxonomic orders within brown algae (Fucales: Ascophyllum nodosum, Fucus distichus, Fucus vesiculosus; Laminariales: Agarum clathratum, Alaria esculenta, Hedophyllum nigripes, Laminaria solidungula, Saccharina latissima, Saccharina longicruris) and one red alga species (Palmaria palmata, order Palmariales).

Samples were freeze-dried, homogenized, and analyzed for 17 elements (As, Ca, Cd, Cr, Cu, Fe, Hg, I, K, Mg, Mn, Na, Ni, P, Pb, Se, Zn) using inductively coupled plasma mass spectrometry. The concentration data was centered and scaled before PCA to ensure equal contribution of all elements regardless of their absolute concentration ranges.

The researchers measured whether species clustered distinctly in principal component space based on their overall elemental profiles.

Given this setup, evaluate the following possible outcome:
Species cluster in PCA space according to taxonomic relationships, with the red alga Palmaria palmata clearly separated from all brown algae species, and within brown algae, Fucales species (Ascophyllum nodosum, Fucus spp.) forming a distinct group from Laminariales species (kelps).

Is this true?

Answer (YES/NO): NO